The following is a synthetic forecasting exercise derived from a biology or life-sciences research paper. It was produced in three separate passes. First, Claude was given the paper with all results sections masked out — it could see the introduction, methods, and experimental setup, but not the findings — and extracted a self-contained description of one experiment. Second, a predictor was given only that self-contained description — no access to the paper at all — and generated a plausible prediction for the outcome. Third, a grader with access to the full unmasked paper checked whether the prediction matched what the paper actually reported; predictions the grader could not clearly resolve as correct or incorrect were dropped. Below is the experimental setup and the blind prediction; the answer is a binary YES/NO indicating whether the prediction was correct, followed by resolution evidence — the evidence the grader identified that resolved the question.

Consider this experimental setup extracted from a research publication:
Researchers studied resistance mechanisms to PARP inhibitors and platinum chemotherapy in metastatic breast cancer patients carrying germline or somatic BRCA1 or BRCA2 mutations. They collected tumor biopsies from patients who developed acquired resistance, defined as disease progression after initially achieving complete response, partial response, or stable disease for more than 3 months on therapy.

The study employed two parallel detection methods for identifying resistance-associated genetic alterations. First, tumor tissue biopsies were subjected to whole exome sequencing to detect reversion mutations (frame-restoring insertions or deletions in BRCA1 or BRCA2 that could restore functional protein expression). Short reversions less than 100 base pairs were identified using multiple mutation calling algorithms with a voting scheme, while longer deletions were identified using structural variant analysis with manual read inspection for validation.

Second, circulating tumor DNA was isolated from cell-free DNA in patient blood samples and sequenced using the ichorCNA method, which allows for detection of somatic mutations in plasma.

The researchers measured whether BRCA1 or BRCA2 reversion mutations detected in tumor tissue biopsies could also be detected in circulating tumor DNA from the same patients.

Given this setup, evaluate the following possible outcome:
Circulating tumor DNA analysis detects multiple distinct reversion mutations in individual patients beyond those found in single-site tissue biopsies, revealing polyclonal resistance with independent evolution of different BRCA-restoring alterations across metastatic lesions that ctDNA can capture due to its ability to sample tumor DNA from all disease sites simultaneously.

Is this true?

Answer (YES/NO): YES